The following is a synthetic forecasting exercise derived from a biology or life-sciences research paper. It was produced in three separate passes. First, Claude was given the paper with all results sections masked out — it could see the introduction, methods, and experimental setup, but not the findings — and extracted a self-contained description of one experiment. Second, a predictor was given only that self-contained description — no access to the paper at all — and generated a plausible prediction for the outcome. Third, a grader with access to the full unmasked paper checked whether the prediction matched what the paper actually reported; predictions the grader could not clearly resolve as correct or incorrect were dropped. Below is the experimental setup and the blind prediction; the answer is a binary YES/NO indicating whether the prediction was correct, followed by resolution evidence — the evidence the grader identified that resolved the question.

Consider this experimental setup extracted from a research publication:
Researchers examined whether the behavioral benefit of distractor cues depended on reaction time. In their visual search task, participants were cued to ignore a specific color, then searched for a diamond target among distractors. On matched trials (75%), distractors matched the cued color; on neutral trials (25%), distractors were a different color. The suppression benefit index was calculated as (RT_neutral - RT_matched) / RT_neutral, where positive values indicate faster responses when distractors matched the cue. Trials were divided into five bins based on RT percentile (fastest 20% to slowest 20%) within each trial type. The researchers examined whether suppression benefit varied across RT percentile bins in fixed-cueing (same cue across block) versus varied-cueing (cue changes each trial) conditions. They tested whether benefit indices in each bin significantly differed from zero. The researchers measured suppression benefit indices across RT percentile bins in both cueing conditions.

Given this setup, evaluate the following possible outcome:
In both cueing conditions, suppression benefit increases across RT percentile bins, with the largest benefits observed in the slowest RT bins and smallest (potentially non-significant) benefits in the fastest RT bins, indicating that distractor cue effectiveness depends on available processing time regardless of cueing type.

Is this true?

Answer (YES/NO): NO